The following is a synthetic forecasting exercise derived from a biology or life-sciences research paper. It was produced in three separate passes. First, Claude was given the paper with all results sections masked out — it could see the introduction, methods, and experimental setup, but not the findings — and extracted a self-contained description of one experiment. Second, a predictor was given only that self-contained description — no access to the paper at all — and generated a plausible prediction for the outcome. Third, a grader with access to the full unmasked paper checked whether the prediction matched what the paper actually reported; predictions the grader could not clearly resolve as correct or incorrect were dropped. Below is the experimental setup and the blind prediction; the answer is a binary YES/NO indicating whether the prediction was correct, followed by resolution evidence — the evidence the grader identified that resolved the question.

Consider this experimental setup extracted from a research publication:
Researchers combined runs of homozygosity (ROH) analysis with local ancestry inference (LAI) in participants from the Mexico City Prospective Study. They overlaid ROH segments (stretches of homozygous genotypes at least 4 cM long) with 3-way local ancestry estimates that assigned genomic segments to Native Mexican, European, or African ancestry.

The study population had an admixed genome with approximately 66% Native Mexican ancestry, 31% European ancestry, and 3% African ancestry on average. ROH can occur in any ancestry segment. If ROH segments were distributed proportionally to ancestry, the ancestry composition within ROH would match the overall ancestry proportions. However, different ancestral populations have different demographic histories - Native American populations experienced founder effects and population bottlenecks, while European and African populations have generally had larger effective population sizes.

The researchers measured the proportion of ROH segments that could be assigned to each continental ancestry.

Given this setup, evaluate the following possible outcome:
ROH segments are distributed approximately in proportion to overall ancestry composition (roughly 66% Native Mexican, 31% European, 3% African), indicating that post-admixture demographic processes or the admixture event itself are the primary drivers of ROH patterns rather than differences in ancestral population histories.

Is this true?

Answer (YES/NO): NO